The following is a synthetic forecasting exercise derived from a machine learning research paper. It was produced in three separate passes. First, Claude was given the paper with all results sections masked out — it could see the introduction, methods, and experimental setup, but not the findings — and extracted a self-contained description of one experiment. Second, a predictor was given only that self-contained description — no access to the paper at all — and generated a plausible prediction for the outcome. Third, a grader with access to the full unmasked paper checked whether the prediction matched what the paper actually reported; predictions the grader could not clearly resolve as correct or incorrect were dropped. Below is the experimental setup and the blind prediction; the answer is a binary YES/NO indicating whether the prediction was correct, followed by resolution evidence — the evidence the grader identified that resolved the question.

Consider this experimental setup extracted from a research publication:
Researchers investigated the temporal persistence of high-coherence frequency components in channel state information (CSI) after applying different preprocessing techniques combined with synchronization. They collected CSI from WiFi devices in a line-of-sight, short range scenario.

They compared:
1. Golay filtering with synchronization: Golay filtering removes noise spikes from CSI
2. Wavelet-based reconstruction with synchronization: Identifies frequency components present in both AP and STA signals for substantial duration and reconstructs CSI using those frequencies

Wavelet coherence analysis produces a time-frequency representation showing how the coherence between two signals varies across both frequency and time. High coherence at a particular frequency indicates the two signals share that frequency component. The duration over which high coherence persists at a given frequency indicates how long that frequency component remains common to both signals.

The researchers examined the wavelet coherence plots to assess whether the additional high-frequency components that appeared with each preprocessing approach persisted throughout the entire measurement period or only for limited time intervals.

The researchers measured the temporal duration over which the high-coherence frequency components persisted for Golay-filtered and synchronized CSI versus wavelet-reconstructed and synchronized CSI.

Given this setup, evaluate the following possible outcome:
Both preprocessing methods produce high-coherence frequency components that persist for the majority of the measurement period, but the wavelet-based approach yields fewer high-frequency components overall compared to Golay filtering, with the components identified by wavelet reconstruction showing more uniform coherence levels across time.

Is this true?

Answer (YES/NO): NO